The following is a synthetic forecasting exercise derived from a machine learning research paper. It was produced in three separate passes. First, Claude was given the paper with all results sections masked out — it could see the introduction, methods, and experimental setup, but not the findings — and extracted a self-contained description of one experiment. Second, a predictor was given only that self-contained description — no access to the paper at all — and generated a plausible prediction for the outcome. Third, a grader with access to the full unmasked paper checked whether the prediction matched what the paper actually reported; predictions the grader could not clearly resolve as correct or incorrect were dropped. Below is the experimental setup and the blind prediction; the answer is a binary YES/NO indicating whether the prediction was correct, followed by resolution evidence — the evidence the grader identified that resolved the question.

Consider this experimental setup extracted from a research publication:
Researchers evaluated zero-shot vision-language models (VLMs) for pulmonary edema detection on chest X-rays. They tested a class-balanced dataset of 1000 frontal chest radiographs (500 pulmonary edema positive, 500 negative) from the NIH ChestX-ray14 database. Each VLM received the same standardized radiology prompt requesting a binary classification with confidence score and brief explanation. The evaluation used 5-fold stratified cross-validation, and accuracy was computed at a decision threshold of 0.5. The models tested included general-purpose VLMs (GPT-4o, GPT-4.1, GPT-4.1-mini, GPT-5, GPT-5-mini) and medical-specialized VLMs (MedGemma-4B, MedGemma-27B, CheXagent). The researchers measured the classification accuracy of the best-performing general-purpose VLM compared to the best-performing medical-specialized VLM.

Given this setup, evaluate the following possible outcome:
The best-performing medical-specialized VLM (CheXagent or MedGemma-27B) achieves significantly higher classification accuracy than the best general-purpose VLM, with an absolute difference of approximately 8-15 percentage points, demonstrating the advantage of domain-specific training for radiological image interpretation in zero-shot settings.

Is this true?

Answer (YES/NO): NO